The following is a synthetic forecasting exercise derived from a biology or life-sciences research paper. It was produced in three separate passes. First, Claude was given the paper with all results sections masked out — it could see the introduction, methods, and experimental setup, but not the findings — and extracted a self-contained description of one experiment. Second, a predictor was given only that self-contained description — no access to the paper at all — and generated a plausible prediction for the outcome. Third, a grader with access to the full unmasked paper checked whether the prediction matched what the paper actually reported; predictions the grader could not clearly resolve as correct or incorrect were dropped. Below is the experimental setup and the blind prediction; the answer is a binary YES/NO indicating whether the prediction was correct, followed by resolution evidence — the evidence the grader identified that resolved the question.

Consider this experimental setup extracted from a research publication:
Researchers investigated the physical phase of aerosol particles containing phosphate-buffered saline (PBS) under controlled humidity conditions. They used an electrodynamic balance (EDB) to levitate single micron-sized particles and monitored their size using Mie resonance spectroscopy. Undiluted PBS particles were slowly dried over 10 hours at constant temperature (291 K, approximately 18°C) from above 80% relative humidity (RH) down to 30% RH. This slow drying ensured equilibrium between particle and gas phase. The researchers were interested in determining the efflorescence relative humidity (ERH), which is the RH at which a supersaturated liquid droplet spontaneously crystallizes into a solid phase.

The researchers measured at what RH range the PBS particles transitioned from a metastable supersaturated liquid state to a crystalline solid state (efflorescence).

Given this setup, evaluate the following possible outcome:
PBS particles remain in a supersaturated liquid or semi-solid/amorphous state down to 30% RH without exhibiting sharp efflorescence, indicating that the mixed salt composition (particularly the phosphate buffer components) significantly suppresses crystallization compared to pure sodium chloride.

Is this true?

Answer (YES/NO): NO